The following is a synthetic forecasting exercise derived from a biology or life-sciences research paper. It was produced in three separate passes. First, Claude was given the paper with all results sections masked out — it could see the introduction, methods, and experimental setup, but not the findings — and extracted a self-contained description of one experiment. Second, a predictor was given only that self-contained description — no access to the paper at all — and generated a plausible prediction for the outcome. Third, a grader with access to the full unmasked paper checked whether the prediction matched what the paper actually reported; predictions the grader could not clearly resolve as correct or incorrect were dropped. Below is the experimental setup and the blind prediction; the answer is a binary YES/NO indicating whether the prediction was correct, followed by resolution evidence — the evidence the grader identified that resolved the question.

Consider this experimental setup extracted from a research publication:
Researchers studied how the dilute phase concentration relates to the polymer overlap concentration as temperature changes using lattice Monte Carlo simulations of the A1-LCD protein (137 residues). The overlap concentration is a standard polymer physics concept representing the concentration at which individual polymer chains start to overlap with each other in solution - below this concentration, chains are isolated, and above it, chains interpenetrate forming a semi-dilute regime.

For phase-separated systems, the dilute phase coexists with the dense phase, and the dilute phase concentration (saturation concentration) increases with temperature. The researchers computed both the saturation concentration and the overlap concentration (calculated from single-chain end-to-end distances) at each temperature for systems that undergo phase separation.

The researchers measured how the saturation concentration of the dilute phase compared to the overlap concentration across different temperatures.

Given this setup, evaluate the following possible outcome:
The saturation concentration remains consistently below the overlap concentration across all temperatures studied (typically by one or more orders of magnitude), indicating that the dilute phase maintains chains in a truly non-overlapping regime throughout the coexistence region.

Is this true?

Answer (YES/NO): NO